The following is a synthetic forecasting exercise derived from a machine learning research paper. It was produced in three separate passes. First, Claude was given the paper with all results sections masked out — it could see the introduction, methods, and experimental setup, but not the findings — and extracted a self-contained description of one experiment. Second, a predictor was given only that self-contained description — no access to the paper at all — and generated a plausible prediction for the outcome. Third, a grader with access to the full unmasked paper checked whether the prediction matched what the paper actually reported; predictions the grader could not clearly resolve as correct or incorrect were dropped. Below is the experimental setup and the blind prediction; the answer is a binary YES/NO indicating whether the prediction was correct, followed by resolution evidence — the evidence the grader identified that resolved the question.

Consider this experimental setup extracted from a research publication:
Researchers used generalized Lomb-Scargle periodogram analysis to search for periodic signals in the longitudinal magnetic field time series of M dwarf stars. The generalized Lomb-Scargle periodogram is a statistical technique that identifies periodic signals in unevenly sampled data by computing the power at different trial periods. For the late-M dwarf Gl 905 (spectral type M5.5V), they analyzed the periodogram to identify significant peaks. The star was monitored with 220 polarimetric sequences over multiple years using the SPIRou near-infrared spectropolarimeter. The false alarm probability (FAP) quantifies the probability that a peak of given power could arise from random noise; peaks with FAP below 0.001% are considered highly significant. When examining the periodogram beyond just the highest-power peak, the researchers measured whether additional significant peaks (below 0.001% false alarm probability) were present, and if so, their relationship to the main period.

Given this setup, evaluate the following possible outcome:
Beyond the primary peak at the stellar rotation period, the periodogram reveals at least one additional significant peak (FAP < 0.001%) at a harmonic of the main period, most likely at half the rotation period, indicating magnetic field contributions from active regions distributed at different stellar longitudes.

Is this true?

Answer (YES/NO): YES